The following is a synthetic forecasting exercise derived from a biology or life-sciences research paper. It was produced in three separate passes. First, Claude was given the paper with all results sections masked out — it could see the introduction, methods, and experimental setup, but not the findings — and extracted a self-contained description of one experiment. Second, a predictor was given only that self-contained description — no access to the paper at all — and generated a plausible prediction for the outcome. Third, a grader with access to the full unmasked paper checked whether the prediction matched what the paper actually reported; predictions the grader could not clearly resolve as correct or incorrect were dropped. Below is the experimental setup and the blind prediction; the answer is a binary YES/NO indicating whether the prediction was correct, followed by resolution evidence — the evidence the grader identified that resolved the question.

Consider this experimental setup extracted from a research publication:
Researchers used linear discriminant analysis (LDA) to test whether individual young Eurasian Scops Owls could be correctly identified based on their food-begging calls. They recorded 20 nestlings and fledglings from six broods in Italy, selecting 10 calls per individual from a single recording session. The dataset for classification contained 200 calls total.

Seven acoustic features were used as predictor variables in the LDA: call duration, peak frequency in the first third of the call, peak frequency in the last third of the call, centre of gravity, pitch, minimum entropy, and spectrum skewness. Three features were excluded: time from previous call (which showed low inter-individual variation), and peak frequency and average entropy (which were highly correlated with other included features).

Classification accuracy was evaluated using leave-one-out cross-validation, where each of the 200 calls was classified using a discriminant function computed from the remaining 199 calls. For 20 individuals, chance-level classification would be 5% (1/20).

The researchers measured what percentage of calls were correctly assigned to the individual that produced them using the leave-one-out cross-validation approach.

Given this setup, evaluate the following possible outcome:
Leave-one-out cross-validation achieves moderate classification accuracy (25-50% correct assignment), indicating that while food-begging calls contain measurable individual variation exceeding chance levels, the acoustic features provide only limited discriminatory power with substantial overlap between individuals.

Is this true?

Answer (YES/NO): NO